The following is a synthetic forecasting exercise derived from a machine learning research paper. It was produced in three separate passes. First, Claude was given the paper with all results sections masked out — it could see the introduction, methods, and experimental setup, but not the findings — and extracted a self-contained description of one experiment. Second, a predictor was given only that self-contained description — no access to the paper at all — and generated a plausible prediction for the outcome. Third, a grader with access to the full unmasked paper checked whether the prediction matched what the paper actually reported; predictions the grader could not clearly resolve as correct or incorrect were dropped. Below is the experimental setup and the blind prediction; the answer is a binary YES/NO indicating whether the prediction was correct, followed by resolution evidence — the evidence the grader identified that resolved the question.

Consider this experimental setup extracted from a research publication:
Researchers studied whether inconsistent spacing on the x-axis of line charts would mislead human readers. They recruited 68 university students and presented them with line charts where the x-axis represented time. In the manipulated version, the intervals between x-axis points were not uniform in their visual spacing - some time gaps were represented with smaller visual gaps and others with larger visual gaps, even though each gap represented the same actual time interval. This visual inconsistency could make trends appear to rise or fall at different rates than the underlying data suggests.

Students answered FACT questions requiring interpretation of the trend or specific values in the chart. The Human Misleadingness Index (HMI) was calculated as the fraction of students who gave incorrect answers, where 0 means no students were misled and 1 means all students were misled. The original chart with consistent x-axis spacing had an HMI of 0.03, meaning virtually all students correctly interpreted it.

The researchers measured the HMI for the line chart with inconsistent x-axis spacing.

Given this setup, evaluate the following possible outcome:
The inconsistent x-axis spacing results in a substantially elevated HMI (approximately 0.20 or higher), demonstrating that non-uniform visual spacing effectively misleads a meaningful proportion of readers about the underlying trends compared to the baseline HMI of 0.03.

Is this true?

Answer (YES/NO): YES